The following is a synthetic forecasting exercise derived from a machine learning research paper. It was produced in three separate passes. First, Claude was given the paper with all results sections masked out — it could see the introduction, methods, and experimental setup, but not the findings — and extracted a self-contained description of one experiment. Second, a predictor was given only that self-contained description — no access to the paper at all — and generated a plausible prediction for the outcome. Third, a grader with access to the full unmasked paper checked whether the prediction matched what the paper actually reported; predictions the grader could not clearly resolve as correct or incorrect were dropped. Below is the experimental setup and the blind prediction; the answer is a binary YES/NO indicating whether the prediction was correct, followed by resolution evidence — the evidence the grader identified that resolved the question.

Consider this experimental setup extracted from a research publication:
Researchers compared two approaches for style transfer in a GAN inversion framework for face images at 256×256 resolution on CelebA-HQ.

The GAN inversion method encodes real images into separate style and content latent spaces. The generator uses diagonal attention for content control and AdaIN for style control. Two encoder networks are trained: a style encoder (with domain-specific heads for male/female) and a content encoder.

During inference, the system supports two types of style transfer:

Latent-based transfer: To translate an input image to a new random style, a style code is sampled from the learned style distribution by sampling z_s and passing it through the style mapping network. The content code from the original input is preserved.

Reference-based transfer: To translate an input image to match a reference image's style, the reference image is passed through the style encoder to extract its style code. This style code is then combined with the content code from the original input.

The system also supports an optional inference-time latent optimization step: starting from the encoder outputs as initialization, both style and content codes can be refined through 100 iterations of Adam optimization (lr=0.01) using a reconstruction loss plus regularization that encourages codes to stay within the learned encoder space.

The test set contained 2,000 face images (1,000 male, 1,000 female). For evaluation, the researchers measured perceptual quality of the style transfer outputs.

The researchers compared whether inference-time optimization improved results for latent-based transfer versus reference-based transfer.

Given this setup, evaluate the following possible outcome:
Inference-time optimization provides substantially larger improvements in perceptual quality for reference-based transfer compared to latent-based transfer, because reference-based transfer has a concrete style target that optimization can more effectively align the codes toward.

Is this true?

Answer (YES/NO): NO